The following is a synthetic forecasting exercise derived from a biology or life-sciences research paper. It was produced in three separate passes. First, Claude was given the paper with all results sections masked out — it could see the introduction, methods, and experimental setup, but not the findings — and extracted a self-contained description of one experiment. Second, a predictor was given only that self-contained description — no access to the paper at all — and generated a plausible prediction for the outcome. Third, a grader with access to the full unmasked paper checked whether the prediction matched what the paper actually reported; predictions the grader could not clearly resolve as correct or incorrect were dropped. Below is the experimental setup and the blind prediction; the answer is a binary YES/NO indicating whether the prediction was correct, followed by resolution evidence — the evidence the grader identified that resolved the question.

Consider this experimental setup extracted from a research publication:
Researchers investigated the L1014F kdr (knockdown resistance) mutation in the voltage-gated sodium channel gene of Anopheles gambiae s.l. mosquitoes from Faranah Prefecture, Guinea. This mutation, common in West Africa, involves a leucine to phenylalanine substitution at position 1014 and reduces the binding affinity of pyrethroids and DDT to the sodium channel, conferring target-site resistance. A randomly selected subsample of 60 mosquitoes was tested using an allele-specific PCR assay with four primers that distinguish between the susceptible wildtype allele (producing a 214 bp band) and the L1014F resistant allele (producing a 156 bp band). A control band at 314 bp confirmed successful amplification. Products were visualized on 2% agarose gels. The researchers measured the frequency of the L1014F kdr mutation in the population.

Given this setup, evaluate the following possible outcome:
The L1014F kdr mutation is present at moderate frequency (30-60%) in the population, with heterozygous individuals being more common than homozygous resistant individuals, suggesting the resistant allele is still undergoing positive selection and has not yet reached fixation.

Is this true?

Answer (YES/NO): NO